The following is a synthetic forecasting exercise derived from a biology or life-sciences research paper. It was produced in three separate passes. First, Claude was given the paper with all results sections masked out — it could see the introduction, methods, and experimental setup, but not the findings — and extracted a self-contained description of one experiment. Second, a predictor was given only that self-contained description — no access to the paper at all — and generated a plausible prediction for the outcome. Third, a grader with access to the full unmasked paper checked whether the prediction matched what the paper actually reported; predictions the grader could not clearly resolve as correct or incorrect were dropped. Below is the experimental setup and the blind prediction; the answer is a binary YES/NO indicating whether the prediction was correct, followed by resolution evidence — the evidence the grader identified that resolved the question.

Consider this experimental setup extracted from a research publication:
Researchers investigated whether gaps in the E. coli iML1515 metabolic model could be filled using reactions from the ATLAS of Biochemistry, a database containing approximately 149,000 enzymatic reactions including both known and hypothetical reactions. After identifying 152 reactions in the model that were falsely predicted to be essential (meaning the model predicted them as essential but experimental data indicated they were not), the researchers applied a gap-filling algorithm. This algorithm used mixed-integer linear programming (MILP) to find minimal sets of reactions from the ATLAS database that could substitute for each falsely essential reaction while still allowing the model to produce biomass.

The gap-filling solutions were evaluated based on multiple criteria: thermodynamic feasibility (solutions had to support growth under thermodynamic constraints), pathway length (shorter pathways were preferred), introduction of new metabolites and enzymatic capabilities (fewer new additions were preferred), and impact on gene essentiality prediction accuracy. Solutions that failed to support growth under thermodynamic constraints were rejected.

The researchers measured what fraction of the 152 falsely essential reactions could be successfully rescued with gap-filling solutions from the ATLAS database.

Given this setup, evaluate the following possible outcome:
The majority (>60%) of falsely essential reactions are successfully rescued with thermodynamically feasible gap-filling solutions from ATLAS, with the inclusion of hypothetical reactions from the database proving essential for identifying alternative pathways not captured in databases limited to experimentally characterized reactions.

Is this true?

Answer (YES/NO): YES